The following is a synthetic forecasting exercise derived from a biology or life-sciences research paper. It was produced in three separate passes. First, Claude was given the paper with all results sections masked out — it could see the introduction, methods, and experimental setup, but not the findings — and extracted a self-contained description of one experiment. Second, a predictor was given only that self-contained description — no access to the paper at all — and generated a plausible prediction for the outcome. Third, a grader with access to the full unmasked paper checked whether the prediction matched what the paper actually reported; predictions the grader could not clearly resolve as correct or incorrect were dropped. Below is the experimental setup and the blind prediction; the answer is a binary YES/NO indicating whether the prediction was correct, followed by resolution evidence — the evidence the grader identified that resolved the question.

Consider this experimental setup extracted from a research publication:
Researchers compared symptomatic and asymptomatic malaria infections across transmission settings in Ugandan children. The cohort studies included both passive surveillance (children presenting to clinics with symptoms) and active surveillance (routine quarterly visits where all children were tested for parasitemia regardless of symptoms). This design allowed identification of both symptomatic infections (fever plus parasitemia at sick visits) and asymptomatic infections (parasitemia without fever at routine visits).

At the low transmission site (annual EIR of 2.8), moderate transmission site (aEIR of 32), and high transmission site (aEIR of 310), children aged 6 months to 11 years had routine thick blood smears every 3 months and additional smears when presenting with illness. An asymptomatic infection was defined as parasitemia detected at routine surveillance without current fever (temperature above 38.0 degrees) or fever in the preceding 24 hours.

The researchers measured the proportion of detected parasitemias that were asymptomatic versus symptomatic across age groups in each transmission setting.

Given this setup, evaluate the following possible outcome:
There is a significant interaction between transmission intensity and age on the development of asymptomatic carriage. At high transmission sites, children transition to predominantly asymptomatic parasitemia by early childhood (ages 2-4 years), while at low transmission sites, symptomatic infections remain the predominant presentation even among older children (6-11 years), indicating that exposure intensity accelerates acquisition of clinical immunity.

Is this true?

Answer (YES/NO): NO